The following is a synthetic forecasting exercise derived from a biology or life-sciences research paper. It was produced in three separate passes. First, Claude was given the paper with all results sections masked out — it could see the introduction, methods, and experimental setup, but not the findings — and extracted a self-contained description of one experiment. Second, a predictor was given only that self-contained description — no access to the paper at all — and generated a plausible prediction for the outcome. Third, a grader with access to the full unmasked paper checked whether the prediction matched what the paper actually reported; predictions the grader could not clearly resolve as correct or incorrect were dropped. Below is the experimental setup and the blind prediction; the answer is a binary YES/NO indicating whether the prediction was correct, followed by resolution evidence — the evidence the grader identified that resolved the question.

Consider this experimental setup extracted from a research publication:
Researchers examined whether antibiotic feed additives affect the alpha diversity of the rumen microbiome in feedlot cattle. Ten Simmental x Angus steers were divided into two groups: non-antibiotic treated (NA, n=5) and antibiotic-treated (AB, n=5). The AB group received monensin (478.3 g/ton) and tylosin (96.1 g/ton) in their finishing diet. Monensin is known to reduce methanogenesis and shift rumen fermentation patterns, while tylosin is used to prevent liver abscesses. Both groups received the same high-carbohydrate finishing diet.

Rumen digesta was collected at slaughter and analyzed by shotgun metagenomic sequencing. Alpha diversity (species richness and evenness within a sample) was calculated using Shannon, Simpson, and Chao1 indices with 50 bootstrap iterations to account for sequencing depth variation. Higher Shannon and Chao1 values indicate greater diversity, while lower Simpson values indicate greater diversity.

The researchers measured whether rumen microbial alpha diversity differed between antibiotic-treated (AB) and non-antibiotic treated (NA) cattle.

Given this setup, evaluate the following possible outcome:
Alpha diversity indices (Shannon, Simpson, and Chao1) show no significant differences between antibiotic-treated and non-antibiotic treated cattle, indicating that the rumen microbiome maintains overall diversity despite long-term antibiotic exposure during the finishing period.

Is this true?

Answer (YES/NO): NO